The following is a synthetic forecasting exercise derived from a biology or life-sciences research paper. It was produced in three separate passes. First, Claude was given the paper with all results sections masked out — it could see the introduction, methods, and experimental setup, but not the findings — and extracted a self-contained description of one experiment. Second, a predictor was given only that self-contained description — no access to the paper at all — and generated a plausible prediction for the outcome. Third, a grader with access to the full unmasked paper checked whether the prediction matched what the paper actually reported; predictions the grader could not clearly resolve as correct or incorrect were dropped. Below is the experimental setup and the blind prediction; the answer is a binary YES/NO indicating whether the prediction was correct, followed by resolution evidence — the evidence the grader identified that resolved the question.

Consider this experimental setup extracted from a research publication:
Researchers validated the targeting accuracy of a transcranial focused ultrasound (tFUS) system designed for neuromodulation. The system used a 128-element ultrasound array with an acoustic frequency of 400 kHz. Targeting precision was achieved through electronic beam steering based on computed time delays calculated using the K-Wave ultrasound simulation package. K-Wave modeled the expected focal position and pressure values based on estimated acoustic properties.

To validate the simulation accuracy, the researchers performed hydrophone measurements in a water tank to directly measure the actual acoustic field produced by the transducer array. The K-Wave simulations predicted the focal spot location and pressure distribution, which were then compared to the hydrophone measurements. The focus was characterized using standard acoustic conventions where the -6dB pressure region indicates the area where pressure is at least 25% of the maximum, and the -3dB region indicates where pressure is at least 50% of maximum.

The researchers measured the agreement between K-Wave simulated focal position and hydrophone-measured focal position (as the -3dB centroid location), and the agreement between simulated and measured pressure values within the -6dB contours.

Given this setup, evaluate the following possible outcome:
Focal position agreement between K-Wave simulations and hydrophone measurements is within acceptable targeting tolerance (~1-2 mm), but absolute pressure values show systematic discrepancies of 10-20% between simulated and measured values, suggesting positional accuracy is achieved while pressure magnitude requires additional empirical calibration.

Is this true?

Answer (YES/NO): NO